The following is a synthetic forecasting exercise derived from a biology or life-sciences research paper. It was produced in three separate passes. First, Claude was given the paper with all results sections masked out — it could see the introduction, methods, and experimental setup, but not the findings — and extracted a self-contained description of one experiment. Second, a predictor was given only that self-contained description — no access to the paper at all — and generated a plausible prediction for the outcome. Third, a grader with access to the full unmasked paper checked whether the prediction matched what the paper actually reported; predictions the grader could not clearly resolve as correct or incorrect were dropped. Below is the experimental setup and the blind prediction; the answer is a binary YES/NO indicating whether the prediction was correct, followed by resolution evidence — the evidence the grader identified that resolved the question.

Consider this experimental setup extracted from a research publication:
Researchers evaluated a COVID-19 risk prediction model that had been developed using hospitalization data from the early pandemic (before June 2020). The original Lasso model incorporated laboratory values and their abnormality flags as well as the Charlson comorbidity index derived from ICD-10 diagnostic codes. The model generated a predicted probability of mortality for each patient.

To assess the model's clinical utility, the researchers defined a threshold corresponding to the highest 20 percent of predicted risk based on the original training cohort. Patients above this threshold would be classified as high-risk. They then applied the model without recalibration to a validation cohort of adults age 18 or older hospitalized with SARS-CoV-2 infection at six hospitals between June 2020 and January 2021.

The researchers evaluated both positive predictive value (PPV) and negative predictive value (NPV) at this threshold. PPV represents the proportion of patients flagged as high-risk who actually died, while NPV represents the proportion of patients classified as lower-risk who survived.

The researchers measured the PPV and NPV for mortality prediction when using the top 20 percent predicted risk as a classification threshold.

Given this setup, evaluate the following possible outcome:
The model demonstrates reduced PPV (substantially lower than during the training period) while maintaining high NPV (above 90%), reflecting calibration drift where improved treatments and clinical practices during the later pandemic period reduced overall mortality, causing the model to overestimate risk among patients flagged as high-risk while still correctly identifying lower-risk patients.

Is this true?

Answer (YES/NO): NO